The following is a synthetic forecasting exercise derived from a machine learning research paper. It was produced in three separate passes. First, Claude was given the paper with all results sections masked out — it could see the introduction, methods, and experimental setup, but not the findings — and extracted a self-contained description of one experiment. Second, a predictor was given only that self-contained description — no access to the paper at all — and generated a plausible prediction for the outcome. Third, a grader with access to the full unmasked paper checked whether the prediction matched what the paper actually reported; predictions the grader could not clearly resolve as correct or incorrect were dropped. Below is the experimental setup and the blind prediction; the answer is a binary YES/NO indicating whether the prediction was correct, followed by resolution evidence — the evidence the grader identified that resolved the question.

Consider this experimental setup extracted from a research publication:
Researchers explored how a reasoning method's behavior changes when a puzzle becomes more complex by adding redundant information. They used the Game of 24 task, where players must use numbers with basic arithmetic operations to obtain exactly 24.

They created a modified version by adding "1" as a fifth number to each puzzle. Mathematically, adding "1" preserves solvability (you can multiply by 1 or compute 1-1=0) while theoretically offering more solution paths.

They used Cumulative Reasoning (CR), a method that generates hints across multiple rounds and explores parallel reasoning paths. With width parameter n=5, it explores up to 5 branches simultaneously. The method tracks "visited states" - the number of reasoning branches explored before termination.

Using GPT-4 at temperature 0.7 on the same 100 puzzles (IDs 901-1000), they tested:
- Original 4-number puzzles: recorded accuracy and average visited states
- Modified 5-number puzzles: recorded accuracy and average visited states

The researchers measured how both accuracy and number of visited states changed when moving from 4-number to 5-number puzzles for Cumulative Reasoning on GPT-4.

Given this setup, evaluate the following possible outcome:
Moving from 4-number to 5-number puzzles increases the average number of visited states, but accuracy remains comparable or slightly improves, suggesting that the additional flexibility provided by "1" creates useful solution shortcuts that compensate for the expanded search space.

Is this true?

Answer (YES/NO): NO